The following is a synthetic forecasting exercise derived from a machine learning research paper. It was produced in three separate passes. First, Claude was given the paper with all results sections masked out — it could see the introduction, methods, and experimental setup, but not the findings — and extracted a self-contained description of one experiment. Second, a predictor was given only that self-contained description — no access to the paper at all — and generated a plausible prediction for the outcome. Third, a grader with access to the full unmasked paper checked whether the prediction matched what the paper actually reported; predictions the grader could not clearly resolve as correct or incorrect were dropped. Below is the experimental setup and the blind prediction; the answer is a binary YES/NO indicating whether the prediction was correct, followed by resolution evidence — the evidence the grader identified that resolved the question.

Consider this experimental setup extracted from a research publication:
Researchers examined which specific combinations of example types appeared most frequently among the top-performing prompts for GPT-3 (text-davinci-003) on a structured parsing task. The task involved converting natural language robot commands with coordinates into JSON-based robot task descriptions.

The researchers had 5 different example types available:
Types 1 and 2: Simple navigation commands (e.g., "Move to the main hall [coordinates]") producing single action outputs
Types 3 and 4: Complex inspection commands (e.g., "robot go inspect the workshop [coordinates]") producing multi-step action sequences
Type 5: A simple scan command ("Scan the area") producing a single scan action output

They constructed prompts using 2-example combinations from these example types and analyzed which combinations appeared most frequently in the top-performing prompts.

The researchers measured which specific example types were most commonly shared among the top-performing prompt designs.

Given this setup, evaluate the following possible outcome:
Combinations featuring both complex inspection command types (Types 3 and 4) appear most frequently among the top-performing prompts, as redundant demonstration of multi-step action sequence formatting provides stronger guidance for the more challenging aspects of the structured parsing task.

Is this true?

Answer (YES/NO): NO